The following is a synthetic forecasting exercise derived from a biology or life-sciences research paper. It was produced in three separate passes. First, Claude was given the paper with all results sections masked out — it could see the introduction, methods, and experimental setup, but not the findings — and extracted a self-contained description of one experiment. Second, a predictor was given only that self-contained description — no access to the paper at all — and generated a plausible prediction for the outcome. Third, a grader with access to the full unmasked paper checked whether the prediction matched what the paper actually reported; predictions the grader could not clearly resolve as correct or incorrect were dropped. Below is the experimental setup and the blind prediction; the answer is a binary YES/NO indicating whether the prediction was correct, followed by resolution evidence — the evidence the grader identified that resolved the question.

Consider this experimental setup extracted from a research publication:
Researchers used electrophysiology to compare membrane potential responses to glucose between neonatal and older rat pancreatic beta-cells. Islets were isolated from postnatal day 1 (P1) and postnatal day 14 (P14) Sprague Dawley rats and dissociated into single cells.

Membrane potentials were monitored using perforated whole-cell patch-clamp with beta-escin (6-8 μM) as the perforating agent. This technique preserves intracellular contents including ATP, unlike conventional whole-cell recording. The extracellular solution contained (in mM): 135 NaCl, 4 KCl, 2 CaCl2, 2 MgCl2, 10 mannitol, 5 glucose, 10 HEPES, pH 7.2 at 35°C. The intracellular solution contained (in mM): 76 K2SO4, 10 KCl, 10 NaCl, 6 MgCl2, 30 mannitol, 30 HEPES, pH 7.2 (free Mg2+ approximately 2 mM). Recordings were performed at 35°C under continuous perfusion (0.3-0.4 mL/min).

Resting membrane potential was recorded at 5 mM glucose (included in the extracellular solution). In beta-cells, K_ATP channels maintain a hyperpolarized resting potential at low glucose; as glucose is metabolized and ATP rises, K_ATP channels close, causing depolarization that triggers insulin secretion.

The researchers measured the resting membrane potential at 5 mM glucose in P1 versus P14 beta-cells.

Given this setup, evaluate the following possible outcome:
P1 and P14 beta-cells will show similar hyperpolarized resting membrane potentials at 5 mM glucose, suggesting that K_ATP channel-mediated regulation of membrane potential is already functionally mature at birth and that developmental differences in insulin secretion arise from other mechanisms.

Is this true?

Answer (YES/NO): NO